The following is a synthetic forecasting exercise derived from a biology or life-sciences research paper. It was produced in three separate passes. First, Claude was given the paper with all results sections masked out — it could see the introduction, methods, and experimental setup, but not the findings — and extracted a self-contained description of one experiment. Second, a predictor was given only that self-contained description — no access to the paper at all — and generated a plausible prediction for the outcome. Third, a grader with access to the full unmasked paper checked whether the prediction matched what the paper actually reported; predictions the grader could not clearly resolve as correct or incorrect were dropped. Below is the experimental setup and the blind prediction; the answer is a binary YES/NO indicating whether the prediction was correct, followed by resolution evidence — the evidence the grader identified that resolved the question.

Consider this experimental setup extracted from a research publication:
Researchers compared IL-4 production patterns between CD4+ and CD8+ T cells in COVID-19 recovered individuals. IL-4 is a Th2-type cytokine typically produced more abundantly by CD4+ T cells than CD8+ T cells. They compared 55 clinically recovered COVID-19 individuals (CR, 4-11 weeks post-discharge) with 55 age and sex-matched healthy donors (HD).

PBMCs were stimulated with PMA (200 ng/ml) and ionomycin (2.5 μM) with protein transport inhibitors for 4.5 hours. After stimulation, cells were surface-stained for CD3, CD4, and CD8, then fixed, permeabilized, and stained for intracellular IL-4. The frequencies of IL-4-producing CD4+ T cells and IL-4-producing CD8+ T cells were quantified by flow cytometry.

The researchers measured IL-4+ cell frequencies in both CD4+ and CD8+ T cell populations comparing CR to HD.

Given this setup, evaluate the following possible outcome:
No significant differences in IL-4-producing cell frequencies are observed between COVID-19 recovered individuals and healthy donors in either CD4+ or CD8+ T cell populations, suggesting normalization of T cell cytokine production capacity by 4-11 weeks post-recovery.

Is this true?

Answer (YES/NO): NO